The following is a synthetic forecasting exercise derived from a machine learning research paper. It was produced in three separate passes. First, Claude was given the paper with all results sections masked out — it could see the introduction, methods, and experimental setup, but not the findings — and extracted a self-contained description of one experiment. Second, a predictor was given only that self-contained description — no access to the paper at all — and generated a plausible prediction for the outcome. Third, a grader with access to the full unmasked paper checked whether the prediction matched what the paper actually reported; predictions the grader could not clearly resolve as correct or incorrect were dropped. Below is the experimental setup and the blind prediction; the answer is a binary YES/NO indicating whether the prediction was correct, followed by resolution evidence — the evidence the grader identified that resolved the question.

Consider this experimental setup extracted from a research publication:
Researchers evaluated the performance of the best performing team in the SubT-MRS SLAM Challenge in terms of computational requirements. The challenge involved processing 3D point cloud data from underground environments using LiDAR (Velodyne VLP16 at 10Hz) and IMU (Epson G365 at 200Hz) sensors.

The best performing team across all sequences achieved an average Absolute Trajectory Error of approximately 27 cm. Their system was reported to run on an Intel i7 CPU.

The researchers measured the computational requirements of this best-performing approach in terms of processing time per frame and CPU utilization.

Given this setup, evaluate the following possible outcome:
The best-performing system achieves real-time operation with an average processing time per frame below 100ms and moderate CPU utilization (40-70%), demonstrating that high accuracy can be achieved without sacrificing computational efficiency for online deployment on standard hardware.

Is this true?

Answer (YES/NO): NO